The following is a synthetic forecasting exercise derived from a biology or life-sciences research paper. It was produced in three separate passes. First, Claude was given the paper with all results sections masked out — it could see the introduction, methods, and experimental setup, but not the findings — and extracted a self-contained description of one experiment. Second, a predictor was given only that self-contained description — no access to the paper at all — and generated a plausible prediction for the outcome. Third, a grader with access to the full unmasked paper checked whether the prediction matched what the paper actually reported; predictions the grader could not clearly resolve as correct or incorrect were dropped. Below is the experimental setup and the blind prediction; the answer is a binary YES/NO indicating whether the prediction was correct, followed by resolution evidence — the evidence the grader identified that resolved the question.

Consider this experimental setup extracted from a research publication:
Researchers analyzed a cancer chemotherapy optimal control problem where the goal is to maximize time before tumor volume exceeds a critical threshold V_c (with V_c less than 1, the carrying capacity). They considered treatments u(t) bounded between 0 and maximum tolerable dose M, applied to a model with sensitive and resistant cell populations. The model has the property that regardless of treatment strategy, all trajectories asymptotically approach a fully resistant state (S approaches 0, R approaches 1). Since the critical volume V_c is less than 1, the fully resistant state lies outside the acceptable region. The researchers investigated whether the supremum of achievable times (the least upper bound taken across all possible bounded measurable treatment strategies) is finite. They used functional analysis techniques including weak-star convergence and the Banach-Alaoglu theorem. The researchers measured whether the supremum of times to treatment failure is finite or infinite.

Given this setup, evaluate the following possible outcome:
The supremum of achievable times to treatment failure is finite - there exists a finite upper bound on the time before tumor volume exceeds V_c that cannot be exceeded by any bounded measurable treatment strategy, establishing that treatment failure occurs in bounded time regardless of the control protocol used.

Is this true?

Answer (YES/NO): YES